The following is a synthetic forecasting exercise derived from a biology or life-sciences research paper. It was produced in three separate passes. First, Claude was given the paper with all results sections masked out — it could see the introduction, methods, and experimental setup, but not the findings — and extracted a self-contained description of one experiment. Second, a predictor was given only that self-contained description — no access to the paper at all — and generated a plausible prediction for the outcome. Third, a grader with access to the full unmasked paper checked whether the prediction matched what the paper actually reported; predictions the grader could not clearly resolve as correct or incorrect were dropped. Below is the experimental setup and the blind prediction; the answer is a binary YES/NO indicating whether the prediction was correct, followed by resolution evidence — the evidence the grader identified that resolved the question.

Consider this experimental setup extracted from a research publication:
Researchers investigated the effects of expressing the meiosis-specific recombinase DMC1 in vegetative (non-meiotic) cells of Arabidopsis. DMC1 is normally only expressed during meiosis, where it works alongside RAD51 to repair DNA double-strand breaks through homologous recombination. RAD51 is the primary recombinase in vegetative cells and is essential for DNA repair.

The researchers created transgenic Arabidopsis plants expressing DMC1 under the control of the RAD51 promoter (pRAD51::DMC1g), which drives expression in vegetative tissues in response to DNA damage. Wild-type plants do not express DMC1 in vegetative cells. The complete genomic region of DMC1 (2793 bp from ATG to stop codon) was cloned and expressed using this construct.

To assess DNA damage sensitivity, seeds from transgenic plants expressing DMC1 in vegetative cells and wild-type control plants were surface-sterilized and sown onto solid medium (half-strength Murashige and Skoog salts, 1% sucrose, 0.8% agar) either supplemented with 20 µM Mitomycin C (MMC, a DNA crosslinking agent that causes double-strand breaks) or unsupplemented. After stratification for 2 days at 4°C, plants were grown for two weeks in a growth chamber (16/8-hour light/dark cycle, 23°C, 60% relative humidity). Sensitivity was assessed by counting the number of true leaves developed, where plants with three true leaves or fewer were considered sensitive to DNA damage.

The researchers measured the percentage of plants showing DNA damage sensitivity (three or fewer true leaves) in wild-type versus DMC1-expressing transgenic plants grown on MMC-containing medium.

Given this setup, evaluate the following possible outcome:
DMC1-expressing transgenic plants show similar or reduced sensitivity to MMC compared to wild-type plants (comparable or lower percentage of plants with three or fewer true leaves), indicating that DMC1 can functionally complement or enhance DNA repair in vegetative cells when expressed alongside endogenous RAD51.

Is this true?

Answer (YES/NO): NO